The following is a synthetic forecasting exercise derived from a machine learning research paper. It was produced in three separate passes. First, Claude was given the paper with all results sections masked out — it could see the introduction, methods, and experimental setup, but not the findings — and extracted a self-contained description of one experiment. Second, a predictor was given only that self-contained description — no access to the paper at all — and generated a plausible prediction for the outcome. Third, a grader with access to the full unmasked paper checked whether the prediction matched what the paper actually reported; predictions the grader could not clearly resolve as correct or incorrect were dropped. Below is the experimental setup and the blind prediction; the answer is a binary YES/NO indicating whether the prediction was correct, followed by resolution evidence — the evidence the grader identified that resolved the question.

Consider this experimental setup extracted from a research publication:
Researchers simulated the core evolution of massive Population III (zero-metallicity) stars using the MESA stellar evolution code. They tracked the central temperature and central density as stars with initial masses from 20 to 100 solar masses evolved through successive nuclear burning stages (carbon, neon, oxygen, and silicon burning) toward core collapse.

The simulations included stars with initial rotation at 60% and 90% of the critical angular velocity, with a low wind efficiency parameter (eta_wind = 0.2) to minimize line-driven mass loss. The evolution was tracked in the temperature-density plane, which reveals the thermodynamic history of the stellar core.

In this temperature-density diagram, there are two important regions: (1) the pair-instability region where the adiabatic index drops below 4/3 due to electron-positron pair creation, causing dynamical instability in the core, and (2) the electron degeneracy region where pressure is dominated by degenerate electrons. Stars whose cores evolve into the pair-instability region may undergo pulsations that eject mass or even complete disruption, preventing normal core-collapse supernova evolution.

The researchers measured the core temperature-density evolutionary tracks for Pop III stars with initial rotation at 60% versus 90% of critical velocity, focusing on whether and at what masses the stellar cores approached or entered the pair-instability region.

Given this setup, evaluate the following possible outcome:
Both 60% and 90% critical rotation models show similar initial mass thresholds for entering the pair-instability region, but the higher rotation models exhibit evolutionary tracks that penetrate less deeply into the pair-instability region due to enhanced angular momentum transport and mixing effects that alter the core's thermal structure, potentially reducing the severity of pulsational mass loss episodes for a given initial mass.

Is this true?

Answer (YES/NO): NO